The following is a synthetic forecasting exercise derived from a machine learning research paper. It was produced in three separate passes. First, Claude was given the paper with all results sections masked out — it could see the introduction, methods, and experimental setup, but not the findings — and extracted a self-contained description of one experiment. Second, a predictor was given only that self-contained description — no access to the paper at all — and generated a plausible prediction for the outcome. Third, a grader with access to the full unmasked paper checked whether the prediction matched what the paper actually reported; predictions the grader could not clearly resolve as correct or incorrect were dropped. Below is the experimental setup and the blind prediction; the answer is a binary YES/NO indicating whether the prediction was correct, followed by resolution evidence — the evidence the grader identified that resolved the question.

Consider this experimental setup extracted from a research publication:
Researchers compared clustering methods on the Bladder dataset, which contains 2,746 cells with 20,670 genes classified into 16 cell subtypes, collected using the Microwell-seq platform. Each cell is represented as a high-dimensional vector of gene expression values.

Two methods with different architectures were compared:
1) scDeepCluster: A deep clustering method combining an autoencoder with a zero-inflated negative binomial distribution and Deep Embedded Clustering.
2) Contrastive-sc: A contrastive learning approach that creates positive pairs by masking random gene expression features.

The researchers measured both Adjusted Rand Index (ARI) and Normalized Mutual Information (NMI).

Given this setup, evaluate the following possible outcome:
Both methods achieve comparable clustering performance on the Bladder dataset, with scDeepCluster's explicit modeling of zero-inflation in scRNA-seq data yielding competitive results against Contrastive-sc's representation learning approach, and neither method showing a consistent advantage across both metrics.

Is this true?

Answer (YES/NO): NO